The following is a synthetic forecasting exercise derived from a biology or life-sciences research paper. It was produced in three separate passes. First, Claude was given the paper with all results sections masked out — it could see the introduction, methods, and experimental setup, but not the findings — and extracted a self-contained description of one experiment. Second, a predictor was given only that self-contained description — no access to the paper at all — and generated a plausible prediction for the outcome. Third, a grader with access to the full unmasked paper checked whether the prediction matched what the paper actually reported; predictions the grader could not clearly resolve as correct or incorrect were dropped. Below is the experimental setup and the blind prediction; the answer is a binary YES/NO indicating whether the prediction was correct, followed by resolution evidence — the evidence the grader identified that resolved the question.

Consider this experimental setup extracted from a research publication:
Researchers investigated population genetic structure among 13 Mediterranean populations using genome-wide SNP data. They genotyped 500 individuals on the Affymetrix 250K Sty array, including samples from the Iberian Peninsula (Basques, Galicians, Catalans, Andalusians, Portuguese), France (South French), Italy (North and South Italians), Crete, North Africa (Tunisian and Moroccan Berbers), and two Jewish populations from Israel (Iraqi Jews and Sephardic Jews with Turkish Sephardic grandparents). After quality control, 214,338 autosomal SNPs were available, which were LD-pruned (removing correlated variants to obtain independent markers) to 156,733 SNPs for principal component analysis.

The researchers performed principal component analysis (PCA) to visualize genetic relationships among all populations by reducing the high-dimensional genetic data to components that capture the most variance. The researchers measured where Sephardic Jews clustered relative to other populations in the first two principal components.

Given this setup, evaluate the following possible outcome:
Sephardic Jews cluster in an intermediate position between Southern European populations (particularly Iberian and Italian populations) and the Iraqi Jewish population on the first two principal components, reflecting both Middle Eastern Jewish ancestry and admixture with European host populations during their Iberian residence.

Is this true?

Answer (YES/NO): NO